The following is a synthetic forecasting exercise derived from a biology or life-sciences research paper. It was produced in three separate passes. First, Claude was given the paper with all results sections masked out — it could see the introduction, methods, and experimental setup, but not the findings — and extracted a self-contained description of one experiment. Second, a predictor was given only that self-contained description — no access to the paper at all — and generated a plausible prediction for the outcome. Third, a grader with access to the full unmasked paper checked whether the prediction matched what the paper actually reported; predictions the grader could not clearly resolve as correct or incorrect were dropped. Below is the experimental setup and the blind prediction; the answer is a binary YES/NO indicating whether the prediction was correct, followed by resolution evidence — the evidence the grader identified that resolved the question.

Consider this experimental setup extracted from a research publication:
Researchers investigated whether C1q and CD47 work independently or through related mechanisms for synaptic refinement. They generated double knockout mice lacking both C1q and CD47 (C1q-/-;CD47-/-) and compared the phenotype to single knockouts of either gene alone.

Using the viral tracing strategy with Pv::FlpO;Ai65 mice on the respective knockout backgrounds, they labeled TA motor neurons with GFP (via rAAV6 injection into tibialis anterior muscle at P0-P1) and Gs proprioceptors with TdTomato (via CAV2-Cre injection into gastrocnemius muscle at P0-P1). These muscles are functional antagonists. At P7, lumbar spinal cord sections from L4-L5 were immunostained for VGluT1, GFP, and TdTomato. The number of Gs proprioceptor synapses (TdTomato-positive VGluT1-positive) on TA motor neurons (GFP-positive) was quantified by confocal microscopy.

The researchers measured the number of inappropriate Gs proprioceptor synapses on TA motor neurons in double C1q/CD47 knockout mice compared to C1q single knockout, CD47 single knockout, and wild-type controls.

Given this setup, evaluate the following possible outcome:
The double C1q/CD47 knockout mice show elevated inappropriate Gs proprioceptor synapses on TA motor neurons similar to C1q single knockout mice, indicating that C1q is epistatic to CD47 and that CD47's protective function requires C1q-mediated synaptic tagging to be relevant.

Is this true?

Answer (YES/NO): NO